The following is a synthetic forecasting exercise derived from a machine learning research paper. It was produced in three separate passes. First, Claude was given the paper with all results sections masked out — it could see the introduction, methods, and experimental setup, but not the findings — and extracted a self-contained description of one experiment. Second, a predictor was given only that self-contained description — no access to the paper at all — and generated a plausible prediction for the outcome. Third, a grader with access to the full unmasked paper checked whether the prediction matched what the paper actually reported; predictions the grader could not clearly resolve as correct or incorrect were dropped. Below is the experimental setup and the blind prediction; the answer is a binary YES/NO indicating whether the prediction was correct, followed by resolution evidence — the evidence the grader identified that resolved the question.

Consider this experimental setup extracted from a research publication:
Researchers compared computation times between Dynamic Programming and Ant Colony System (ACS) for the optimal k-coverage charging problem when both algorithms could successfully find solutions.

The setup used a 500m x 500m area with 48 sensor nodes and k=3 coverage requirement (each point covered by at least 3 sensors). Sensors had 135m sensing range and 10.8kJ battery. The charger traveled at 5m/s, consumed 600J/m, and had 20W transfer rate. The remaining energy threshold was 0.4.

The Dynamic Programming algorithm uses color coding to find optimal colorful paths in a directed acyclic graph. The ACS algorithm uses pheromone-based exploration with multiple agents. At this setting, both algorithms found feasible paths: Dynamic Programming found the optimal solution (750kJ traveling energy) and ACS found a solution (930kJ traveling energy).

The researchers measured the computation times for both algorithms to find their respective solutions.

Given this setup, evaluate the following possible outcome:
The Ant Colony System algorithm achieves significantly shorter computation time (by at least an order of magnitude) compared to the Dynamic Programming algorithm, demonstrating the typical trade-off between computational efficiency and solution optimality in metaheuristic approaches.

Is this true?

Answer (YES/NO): YES